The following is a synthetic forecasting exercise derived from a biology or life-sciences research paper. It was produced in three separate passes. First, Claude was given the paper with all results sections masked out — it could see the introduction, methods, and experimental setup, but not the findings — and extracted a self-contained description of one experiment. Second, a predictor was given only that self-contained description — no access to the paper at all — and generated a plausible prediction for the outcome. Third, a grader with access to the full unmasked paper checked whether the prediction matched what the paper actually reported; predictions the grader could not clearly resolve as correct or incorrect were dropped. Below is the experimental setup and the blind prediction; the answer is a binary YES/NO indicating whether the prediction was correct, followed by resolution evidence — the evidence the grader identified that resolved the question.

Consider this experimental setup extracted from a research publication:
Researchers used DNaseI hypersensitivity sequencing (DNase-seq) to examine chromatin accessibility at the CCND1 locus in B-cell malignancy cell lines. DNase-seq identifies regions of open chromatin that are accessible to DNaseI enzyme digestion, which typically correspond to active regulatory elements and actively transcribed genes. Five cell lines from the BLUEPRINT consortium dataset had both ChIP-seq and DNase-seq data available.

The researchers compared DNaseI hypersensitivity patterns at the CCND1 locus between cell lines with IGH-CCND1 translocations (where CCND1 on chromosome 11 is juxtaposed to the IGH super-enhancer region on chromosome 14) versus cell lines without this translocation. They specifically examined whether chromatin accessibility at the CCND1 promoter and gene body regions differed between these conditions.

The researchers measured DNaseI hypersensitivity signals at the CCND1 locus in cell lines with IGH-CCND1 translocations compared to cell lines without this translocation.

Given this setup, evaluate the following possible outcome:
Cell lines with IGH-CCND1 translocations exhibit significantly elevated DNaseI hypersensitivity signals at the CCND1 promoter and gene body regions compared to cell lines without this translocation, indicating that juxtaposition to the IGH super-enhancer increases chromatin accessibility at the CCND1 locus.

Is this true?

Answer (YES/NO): YES